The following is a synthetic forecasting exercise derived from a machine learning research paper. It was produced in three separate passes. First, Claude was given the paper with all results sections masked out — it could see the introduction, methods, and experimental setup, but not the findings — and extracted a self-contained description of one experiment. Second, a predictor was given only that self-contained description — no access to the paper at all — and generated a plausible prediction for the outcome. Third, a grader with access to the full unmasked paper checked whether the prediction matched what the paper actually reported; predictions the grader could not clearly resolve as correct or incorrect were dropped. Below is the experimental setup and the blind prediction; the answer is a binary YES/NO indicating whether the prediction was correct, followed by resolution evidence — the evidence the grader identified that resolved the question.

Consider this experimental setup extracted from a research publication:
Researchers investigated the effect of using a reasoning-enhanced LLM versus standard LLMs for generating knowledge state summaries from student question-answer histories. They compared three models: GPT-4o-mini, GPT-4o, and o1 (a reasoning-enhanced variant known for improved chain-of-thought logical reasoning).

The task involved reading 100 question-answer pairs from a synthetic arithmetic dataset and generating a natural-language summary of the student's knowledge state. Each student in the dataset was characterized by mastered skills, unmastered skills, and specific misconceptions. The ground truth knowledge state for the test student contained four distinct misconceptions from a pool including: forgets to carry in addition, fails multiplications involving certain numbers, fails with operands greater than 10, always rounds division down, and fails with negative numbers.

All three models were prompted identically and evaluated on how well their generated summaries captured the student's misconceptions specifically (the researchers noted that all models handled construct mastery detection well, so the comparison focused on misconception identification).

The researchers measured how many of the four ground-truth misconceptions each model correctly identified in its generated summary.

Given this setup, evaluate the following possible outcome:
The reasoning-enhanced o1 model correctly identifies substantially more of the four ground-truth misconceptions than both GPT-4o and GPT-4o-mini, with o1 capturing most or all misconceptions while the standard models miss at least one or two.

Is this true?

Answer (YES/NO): NO